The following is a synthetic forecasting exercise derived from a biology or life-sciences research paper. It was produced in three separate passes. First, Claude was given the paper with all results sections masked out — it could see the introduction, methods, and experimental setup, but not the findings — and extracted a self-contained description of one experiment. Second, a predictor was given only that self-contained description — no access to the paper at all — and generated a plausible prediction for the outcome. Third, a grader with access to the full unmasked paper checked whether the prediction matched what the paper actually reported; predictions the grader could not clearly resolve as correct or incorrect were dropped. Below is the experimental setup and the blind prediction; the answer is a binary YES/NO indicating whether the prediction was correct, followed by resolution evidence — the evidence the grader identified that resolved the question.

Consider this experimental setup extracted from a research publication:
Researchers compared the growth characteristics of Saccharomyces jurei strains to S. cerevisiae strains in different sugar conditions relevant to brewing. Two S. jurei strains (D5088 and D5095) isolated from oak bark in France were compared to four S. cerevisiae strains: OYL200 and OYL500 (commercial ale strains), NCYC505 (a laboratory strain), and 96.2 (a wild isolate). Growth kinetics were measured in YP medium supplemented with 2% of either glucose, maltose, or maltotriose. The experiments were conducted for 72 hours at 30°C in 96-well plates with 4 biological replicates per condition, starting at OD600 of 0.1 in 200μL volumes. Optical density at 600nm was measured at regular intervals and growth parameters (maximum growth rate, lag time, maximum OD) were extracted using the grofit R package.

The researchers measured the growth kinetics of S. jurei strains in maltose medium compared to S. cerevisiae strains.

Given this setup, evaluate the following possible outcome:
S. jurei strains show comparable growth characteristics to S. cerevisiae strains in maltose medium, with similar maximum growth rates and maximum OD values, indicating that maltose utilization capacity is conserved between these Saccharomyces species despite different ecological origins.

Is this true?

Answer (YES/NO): NO